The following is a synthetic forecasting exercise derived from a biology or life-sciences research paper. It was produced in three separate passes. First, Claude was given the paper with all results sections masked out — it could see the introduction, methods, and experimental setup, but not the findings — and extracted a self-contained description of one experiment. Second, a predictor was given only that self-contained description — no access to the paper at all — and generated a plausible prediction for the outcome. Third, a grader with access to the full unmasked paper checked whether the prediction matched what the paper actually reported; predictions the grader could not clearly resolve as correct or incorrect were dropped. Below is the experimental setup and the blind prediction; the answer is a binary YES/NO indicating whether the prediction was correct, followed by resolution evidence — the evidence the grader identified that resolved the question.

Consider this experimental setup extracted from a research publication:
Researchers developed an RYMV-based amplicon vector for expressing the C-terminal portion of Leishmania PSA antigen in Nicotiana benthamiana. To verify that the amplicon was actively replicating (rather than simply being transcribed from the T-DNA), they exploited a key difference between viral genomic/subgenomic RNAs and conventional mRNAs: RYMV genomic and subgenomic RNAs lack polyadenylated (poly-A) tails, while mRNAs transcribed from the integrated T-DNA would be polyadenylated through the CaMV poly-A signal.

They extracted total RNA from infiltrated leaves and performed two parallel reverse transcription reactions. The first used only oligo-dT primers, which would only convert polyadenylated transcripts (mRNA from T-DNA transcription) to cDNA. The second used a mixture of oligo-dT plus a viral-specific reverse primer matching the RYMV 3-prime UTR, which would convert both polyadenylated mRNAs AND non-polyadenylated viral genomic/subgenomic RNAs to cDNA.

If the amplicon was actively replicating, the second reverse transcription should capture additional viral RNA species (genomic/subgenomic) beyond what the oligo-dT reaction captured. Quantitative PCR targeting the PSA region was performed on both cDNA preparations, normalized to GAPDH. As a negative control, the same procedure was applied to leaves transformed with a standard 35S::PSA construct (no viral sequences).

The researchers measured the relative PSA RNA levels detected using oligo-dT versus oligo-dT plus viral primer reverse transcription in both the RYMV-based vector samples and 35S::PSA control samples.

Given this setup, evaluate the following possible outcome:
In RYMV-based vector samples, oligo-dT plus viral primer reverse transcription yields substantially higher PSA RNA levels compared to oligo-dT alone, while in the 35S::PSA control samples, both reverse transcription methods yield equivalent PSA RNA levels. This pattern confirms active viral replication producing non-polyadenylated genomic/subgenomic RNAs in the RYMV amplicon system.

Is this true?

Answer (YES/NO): NO